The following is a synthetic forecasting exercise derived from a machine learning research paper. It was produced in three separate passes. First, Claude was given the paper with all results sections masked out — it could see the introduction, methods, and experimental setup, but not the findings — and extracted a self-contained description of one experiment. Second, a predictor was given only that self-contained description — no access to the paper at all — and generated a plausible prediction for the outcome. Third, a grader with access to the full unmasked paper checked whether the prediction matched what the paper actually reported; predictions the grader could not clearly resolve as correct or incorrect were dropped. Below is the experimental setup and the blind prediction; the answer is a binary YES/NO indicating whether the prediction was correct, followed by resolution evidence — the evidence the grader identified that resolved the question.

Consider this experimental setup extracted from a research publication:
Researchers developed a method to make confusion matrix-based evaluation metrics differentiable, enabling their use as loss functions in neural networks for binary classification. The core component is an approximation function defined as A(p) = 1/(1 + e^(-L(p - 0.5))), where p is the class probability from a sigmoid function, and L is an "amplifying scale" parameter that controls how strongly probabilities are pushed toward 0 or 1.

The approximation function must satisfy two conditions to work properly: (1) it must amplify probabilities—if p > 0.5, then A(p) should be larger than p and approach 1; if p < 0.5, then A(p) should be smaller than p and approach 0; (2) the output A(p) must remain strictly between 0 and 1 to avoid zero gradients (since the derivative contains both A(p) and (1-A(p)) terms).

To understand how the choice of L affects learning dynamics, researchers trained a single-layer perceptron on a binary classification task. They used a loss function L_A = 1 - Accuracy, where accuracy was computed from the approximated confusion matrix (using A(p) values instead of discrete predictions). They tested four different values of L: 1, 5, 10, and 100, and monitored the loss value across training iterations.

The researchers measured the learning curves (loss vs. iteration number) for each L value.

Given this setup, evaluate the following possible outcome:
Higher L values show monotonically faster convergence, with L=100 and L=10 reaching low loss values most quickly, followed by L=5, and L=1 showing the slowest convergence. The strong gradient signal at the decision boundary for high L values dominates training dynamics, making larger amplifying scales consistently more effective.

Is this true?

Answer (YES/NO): NO